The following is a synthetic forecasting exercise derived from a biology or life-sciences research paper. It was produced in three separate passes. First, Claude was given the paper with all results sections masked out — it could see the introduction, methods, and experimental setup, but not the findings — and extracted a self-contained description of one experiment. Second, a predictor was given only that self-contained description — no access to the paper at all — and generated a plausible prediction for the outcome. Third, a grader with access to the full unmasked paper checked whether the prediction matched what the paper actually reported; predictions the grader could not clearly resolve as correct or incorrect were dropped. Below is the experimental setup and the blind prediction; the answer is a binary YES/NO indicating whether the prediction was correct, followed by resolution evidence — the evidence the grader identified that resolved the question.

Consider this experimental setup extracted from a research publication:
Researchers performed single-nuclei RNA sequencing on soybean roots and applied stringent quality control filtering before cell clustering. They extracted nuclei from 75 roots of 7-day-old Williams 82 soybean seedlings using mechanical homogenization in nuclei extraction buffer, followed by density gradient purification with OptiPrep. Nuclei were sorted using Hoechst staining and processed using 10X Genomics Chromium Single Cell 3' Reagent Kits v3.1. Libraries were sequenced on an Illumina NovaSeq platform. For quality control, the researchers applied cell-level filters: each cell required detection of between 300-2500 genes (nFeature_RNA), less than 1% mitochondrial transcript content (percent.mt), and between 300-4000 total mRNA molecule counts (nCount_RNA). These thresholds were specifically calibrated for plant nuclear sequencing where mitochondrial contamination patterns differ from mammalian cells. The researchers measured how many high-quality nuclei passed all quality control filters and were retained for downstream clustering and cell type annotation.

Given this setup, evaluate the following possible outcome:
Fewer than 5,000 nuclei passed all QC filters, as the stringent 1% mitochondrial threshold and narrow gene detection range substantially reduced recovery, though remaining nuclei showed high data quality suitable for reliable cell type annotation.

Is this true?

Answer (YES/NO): NO